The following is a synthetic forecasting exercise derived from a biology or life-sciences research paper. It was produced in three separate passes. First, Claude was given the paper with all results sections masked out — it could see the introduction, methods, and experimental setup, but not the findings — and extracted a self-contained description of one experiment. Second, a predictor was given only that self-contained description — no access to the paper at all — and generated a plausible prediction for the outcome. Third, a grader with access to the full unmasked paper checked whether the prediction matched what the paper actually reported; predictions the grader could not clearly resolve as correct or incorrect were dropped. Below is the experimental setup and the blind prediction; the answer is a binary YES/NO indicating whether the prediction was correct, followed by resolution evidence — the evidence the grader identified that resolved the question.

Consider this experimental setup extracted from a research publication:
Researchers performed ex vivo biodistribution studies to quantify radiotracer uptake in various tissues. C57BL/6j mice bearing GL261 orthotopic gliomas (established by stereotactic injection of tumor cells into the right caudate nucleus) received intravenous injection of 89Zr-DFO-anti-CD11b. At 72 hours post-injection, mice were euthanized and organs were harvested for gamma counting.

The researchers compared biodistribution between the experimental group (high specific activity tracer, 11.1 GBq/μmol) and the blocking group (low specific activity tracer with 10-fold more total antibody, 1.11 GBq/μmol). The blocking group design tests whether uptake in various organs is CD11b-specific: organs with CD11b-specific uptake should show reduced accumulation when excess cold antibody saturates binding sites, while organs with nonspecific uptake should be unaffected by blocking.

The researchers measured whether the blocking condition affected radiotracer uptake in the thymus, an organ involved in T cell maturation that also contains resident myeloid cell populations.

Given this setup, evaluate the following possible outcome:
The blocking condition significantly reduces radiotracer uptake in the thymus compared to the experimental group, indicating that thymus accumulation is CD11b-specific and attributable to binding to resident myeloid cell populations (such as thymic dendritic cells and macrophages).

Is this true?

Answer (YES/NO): NO